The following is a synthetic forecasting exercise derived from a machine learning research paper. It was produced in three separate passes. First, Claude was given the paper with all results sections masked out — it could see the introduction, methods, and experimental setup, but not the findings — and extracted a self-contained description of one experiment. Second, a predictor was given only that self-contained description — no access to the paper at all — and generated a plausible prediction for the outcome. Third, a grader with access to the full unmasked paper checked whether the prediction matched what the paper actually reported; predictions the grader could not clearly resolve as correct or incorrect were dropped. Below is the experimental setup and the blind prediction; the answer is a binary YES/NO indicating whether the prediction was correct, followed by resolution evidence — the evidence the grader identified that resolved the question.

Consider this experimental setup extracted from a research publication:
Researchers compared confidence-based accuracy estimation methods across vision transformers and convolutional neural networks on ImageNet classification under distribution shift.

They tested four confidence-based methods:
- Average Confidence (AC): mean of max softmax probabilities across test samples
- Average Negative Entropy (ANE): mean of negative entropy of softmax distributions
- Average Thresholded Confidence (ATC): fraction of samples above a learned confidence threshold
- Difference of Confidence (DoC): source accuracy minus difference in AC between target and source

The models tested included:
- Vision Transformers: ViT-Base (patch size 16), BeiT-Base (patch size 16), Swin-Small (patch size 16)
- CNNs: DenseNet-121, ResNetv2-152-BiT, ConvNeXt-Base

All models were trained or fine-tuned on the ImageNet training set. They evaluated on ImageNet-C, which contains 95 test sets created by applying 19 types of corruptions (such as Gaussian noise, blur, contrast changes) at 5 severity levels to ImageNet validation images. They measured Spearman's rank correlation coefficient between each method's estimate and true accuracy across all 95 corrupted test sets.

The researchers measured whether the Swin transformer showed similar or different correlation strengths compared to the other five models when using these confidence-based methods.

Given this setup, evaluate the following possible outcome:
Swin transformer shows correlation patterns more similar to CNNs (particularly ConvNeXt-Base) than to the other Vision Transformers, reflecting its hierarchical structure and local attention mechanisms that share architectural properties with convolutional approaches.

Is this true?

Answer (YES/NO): NO